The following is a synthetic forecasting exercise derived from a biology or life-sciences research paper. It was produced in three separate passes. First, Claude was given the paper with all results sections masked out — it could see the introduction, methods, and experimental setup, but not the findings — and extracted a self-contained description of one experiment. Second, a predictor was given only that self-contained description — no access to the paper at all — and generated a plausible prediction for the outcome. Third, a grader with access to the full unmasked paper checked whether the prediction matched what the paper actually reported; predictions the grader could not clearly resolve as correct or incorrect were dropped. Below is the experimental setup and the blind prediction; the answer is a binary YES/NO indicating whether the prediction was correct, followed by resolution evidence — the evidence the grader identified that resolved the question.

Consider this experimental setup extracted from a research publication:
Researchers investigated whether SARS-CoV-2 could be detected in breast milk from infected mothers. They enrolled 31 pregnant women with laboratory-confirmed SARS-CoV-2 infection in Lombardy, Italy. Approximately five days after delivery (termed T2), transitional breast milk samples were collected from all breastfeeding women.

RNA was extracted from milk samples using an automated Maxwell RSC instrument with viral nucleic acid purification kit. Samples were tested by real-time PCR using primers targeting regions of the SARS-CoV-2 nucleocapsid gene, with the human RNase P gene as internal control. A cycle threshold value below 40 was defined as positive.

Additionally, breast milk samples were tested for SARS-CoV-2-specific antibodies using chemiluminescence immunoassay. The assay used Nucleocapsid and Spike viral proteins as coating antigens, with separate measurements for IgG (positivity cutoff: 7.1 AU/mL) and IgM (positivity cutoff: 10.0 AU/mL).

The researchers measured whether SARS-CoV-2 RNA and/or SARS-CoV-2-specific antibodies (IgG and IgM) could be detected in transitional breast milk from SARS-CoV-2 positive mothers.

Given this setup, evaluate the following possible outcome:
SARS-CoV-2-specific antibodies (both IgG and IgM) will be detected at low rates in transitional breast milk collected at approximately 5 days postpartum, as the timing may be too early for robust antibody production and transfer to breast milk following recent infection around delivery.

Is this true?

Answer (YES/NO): YES